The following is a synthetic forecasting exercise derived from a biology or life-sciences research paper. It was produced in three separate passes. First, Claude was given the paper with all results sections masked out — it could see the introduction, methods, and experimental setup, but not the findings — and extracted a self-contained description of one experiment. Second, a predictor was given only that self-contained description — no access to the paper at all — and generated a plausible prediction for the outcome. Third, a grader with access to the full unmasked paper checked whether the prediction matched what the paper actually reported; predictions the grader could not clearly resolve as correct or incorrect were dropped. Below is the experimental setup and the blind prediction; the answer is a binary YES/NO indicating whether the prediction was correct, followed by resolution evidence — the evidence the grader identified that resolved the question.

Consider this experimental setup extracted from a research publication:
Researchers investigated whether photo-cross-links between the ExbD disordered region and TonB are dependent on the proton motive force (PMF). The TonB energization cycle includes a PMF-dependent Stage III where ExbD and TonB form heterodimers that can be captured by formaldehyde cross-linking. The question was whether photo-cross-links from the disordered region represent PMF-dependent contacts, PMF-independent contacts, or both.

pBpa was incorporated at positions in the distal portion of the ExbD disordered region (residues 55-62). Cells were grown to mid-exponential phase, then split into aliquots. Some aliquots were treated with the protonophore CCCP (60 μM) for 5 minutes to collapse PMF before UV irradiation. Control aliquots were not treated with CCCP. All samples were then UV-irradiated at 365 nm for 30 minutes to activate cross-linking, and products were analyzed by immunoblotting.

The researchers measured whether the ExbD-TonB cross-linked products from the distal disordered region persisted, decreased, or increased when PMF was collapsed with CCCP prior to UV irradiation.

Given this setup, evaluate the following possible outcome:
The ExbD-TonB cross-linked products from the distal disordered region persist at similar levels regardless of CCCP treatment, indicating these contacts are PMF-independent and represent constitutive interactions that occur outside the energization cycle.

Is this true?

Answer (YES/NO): NO